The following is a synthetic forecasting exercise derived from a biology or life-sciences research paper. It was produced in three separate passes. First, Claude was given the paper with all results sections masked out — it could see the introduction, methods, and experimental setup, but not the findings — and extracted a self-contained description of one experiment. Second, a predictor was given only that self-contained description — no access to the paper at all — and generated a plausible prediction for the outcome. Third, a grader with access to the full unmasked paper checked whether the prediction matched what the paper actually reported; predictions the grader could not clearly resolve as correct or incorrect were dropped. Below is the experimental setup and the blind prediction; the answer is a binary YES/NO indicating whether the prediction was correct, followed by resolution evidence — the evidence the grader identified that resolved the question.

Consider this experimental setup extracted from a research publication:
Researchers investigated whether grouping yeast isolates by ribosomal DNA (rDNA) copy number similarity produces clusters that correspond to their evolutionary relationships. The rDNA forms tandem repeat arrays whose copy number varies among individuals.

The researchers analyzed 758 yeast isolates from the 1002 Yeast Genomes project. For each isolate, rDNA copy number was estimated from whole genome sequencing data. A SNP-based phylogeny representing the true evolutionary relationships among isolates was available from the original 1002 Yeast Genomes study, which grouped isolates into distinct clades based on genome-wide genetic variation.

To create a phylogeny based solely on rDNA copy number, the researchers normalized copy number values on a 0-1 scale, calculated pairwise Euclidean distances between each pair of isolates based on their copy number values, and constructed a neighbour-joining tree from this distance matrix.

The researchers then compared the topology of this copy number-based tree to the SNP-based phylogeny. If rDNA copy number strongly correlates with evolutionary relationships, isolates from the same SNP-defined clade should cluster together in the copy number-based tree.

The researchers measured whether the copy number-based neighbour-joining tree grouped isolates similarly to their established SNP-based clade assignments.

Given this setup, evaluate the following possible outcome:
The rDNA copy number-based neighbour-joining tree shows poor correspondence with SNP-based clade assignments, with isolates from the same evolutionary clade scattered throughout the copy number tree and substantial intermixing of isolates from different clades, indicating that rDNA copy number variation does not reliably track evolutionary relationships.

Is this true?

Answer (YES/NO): NO